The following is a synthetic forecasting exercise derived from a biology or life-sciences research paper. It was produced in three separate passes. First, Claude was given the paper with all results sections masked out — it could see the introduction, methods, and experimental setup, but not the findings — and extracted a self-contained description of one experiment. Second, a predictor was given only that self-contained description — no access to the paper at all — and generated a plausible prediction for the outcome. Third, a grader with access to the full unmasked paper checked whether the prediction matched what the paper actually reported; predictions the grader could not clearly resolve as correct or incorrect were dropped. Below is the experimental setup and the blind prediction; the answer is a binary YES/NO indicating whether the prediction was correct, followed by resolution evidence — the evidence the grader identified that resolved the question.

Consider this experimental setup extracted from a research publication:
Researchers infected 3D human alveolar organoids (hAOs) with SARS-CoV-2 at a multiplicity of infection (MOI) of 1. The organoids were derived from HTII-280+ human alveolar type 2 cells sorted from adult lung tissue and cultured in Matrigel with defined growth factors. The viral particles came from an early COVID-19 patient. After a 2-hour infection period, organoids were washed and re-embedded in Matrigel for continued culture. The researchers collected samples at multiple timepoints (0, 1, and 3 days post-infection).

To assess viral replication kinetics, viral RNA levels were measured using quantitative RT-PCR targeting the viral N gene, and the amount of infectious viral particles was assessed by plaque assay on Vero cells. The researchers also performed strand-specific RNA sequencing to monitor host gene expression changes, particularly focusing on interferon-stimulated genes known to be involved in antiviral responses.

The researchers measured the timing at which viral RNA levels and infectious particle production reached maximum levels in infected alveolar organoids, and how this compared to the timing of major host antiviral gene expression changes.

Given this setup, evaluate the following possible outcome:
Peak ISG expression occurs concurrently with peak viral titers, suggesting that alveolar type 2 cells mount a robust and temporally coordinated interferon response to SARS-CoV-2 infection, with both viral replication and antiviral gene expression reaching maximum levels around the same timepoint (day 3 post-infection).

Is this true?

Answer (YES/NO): NO